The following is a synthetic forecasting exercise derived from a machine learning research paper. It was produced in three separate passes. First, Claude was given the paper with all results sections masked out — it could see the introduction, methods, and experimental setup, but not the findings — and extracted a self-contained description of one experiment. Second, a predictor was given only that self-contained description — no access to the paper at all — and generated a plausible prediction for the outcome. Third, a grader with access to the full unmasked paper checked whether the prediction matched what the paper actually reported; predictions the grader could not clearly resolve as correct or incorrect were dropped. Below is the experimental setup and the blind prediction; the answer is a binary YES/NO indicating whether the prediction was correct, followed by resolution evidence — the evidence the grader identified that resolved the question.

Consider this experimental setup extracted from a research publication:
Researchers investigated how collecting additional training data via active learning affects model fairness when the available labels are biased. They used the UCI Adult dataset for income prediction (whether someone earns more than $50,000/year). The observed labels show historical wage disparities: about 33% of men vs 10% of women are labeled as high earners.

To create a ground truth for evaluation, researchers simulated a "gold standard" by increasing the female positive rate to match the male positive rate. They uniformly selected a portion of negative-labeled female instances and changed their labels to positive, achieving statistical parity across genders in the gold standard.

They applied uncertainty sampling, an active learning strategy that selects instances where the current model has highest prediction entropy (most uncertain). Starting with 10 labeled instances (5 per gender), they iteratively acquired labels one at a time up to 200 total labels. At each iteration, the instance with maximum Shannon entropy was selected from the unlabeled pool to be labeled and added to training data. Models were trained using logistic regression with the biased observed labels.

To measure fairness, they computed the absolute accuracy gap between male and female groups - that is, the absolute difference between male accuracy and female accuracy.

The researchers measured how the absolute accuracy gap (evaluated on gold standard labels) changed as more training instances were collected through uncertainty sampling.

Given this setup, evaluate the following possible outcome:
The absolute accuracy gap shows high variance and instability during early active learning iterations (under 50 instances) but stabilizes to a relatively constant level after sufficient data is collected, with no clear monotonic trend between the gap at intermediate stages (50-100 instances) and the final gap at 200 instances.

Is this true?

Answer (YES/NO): NO